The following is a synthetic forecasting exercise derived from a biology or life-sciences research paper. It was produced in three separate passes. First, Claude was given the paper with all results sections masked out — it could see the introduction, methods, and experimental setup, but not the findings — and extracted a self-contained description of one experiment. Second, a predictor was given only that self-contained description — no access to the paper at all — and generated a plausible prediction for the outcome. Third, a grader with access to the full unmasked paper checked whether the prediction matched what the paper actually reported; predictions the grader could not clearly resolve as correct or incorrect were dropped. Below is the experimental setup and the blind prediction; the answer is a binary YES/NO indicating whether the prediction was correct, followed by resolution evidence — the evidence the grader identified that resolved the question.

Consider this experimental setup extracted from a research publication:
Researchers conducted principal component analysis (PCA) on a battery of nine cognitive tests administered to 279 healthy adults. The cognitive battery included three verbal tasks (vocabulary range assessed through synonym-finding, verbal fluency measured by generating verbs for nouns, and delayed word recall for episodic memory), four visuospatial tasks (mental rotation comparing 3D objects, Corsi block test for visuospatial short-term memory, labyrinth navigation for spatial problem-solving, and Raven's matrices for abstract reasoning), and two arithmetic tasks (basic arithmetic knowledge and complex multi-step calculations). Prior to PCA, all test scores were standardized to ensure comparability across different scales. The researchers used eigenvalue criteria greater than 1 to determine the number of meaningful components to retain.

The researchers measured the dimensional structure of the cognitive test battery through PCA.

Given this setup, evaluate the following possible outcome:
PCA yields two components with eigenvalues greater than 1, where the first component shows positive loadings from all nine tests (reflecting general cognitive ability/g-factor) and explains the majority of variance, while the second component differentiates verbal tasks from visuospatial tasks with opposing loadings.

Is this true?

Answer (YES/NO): NO